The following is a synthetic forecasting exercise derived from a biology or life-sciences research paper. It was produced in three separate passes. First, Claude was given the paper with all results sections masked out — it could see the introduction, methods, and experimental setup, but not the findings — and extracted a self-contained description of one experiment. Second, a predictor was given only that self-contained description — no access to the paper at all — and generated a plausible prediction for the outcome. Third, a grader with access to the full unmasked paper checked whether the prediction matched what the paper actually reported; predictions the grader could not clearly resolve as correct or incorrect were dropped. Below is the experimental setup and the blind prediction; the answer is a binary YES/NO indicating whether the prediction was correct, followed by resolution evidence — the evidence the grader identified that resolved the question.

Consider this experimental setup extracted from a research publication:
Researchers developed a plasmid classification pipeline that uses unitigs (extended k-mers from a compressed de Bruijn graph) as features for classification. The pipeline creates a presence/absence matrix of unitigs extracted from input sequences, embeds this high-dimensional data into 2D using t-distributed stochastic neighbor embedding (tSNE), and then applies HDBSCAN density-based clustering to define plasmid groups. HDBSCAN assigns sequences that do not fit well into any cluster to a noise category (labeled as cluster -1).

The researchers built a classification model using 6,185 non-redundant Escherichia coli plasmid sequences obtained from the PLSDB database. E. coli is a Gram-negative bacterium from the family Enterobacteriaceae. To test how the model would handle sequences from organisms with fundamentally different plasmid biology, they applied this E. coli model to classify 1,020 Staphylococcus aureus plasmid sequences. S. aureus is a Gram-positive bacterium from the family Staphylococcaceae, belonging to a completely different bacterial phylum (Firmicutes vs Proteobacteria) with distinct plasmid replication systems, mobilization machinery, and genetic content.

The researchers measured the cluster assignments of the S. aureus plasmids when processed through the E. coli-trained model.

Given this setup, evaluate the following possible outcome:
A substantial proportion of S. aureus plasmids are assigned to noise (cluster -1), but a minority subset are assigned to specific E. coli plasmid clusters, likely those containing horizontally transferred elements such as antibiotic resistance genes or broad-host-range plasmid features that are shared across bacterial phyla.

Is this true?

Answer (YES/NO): NO